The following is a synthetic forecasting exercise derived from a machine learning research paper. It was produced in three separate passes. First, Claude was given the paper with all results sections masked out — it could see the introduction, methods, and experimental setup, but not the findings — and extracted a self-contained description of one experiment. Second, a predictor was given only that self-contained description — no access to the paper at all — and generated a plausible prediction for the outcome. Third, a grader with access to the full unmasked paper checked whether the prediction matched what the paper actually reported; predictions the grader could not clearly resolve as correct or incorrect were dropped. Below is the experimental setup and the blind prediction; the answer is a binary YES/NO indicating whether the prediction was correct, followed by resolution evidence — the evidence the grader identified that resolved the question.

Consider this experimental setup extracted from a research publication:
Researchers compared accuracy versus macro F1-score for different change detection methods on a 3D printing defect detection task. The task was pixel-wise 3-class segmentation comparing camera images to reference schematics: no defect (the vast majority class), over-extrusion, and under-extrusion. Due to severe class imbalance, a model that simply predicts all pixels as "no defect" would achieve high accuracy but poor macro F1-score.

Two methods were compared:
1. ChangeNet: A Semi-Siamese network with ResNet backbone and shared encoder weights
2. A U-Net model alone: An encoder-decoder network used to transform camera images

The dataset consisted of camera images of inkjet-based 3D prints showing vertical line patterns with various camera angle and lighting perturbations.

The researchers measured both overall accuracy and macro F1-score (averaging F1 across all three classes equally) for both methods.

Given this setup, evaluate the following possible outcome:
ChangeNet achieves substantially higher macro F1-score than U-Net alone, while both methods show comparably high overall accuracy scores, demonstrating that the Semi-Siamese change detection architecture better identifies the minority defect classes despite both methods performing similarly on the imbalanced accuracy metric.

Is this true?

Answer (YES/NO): NO